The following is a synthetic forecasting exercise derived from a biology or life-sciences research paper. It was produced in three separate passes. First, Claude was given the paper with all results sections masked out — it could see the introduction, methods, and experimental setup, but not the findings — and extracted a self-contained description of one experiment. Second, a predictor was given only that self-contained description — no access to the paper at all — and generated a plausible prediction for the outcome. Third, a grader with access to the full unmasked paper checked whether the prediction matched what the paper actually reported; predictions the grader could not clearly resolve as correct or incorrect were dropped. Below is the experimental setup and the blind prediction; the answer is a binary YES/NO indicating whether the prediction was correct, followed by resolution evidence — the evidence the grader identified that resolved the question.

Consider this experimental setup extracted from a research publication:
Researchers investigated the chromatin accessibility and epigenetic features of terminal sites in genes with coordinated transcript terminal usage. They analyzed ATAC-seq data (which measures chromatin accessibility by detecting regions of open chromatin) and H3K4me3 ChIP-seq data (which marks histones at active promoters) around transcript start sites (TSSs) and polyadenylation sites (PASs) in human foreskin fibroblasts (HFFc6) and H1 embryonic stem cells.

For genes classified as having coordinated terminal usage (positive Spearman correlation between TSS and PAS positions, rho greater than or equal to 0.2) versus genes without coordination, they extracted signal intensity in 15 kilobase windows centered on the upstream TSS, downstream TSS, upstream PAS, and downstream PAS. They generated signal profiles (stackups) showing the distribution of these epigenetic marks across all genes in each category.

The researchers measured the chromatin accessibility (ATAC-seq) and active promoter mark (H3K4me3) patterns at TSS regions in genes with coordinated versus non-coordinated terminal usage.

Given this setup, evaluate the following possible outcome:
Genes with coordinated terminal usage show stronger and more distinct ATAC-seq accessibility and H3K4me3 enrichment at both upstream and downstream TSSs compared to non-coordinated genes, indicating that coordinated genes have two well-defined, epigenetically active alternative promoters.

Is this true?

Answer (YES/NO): NO